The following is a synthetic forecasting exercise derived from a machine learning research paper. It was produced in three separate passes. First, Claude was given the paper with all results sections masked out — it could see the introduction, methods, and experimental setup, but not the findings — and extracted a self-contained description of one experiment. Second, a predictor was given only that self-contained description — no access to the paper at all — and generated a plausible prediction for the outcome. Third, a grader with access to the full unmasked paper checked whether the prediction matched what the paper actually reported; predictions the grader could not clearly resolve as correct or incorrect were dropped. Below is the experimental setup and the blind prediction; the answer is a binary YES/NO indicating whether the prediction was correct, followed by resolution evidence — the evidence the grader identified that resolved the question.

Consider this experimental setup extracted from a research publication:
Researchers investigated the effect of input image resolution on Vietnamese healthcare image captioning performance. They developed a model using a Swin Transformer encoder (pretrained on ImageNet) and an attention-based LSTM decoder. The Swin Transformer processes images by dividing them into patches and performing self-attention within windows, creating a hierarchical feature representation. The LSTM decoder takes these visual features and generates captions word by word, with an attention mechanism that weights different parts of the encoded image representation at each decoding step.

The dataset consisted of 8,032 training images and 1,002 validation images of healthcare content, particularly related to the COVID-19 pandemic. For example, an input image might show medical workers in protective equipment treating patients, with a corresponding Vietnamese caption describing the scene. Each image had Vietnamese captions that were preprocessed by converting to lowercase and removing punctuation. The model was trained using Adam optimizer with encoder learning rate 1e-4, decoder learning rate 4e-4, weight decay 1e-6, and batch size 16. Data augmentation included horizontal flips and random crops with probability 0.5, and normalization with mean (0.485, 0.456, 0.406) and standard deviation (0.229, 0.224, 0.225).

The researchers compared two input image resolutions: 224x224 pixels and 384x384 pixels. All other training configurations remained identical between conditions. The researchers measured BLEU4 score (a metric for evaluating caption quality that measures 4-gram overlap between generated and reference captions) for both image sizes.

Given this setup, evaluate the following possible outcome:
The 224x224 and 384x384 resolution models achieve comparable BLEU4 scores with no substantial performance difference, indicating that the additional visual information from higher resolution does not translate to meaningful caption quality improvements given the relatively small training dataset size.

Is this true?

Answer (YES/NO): NO